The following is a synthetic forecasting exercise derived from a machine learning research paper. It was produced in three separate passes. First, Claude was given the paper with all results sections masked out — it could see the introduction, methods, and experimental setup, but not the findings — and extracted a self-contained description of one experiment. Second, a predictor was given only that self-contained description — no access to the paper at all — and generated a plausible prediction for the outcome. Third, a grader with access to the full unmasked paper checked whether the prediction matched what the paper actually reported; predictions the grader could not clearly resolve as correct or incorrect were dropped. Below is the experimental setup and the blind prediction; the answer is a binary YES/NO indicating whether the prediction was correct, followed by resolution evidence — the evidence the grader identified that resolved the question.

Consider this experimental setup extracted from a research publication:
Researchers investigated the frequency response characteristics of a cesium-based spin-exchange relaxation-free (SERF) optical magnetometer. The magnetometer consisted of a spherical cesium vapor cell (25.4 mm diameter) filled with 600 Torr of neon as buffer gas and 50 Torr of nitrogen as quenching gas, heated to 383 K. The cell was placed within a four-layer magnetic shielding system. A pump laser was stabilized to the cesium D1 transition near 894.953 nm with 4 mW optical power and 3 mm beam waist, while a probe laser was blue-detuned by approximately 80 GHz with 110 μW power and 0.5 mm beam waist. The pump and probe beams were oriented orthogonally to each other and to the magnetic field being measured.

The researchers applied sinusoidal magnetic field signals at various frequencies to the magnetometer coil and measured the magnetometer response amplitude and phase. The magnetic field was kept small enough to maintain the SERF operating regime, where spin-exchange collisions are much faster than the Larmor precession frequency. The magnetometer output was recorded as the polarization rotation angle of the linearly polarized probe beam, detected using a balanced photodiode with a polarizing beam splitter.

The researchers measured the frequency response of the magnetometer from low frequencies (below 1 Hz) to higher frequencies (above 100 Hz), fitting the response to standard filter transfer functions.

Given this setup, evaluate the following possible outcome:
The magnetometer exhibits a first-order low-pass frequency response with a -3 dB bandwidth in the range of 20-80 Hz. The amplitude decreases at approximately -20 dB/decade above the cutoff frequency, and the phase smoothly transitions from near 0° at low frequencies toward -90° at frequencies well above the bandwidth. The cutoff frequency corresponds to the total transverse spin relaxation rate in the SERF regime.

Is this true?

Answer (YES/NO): NO